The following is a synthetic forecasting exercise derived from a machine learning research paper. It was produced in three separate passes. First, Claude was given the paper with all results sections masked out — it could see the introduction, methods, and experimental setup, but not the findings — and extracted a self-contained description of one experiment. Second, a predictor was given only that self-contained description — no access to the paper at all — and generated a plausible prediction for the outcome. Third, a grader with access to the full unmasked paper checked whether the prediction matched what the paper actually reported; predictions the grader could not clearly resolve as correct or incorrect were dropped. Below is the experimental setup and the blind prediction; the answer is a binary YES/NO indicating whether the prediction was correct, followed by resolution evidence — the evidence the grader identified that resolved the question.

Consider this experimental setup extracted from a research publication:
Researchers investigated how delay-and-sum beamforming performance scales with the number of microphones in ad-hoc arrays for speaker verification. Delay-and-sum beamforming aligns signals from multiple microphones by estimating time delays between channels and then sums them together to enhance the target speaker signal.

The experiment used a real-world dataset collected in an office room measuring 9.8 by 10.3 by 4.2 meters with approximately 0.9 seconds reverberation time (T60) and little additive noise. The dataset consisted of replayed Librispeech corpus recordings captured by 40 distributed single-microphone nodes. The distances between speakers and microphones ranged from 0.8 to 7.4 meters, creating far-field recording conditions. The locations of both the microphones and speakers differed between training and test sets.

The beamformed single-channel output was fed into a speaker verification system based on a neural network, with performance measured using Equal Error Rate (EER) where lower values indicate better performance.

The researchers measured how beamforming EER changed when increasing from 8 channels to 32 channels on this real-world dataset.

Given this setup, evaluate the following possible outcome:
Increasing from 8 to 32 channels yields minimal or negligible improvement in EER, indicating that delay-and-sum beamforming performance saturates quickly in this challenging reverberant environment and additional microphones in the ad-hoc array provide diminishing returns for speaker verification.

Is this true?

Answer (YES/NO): NO